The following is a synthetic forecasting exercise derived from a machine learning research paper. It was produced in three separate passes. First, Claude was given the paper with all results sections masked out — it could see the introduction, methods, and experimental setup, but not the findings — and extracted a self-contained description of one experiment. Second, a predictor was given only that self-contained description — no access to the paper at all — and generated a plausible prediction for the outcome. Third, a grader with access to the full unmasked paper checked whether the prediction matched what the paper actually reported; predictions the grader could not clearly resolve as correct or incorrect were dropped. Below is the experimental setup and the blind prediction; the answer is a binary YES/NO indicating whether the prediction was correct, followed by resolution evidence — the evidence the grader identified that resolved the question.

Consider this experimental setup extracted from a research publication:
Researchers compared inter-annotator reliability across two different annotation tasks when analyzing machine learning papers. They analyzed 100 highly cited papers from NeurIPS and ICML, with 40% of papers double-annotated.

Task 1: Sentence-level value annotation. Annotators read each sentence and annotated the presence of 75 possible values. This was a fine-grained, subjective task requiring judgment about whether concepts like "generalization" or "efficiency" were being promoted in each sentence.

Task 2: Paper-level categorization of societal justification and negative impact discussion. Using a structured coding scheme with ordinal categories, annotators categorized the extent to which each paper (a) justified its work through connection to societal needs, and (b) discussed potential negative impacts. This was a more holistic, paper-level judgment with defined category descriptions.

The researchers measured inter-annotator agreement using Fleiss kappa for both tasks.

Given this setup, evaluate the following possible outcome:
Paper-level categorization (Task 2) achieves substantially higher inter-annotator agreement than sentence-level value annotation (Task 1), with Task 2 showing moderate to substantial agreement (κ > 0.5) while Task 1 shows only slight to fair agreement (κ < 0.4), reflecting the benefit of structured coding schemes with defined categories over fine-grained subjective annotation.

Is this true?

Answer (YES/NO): NO